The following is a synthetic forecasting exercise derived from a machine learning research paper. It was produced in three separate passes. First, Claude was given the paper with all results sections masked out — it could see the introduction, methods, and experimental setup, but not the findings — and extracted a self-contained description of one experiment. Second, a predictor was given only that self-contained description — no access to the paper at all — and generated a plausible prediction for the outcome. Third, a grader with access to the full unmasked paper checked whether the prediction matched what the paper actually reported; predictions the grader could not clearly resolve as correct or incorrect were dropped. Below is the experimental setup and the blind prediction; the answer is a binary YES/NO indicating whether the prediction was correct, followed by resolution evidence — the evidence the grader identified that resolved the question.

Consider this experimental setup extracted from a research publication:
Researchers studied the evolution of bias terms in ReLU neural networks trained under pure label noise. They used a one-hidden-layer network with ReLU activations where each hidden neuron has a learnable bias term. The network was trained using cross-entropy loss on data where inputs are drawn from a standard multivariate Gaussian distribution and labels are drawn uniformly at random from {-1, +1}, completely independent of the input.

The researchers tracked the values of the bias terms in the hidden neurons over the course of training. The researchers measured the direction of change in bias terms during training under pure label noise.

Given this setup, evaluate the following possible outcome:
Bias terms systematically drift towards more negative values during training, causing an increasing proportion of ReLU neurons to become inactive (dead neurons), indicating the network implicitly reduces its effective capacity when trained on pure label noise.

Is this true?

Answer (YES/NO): YES